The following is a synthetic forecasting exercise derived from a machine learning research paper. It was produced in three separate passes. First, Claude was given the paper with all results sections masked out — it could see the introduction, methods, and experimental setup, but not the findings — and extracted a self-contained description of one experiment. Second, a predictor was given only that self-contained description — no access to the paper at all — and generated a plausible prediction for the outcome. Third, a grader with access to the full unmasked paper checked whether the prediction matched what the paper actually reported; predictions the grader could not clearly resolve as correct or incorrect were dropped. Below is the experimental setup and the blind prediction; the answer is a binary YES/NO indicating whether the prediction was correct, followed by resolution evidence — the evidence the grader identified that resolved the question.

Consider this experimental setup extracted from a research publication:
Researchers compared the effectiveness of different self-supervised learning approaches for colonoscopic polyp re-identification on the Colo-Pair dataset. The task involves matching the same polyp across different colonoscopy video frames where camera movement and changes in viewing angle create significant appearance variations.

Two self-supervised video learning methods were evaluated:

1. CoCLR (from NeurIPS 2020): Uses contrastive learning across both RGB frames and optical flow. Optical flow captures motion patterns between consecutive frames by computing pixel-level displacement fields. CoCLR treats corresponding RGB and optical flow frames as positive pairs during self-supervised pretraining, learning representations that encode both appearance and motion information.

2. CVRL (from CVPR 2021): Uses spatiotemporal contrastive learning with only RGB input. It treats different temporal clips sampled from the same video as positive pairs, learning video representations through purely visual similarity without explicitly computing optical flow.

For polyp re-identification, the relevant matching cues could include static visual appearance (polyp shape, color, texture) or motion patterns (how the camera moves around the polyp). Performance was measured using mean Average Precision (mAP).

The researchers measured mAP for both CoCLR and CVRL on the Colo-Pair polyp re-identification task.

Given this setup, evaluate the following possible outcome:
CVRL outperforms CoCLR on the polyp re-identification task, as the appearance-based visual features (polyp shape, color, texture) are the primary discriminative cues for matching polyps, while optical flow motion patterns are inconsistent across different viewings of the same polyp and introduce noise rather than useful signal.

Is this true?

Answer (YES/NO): YES